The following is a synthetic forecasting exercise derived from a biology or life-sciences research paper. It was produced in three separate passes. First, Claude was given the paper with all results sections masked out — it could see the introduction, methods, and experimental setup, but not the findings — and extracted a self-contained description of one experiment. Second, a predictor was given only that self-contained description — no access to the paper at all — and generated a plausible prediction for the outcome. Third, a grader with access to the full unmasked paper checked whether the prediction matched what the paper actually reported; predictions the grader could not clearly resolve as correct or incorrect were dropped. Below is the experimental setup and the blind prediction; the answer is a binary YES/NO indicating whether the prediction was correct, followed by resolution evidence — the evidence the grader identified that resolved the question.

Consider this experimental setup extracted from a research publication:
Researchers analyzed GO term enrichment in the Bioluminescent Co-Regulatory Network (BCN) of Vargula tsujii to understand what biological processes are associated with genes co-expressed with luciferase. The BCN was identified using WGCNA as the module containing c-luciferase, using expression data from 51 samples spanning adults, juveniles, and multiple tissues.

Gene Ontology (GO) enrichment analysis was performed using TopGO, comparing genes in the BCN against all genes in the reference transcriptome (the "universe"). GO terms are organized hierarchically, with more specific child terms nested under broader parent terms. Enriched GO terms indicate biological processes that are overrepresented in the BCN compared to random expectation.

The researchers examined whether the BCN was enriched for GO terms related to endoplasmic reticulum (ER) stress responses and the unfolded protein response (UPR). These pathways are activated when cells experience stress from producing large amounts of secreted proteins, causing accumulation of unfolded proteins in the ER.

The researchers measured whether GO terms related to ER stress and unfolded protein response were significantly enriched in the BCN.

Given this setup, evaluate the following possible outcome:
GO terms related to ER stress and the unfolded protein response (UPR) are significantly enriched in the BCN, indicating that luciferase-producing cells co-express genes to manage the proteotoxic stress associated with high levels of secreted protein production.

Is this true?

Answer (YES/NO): YES